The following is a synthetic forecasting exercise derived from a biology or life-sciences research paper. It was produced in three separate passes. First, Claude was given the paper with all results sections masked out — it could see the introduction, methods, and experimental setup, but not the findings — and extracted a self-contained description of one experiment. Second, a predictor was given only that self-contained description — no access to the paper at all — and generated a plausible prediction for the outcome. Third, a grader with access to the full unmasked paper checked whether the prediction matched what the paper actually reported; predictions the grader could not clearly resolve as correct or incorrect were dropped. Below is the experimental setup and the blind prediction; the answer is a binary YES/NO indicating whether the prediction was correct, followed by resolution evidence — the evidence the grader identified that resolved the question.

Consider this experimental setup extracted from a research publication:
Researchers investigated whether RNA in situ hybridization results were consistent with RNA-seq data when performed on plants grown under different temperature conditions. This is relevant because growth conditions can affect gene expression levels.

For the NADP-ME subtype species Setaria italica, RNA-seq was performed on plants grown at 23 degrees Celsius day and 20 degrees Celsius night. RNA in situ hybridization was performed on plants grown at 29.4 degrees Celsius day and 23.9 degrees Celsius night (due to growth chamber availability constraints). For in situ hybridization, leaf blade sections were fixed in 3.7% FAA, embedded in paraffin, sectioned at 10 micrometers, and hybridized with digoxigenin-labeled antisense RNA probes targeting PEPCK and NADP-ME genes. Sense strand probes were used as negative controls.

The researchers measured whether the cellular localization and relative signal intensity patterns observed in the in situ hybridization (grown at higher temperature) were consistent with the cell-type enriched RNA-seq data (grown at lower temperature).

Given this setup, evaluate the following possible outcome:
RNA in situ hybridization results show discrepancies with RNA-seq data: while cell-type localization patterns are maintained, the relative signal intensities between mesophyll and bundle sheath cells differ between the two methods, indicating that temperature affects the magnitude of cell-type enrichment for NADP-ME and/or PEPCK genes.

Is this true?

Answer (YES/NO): NO